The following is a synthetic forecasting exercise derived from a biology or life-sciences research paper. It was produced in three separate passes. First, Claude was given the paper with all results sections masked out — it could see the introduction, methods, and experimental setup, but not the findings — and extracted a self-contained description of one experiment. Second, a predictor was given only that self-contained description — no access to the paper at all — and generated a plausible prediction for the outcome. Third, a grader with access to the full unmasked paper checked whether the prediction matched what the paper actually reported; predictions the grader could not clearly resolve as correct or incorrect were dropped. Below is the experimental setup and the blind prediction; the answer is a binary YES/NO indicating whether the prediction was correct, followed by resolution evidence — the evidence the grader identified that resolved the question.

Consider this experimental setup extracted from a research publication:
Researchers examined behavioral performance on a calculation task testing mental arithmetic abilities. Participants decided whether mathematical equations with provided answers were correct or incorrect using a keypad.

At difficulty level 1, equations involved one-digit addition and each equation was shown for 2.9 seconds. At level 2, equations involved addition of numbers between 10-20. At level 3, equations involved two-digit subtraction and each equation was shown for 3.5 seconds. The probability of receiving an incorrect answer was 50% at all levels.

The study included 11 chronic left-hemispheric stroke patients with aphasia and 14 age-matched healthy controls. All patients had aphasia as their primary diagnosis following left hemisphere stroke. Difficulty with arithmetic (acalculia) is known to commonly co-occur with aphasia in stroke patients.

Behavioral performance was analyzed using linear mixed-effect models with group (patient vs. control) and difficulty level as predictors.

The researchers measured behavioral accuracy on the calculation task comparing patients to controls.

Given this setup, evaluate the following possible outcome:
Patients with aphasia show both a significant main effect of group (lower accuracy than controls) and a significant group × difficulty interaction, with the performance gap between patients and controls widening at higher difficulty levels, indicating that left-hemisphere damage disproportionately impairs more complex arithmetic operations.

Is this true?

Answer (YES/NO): NO